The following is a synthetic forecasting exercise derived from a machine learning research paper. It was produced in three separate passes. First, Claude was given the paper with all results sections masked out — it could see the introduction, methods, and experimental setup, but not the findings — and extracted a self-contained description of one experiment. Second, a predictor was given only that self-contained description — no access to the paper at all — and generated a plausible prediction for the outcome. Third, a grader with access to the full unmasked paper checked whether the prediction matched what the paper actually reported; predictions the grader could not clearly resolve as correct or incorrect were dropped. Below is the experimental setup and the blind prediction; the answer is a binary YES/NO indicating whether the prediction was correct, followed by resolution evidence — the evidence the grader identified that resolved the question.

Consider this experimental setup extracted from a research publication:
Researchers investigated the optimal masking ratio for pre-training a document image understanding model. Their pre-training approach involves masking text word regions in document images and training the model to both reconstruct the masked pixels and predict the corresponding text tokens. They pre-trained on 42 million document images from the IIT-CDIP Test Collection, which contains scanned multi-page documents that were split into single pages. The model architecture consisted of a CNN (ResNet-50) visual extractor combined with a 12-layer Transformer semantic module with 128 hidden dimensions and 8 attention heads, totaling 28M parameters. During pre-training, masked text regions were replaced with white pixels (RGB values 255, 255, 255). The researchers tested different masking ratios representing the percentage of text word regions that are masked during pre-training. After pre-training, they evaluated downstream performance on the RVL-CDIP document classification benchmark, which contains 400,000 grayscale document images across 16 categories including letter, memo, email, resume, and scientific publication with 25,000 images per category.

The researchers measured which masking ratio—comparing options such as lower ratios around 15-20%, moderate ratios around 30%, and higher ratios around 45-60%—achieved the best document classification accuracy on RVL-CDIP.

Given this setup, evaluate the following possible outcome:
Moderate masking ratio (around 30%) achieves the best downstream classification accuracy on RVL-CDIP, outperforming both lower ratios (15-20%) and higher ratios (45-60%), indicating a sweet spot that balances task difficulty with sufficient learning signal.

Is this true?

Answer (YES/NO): YES